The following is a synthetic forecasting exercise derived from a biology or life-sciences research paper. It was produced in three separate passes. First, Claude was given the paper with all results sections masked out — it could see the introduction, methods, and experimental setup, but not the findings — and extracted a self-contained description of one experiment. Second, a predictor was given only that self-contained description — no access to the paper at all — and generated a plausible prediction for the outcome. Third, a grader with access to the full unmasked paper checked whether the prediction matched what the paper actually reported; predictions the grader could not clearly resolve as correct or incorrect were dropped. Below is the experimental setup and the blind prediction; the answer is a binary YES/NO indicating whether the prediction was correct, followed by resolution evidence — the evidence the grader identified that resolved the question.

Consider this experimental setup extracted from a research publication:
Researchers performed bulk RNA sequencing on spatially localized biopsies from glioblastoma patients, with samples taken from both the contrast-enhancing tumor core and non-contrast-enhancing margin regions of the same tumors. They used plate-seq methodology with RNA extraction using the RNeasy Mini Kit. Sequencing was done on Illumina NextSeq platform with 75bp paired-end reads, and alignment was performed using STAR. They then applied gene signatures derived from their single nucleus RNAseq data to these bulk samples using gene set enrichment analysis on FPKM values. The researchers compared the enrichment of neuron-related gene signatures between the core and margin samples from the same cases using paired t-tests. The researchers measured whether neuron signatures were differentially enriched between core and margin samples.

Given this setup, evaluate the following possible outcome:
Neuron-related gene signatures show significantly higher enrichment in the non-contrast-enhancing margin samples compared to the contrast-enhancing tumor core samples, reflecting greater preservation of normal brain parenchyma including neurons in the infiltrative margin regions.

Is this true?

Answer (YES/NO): YES